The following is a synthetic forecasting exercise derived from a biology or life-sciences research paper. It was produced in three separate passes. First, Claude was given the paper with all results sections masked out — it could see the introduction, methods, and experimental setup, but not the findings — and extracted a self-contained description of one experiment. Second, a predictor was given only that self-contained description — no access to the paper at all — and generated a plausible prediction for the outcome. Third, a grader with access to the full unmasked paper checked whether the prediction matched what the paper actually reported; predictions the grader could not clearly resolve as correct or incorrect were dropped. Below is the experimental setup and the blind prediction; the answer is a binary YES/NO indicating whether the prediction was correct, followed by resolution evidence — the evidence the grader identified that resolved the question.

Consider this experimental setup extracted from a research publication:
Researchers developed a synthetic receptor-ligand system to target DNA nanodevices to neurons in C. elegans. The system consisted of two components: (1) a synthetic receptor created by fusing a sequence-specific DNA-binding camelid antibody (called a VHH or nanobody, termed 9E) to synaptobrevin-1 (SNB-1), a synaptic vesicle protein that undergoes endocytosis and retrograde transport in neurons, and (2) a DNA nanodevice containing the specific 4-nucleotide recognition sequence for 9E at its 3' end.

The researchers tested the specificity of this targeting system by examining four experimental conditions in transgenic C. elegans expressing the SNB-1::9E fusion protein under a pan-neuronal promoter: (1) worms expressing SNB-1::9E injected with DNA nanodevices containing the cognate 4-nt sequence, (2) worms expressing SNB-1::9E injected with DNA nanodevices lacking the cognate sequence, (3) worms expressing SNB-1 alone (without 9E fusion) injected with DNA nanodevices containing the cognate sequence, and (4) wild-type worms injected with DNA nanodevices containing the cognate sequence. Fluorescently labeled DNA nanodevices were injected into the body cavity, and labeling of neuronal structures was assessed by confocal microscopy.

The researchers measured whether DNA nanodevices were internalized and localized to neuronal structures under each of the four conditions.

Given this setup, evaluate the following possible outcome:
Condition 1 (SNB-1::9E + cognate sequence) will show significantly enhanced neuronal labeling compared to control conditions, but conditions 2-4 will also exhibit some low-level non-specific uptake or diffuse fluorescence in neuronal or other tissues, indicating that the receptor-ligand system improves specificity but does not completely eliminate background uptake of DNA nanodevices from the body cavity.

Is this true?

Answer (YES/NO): NO